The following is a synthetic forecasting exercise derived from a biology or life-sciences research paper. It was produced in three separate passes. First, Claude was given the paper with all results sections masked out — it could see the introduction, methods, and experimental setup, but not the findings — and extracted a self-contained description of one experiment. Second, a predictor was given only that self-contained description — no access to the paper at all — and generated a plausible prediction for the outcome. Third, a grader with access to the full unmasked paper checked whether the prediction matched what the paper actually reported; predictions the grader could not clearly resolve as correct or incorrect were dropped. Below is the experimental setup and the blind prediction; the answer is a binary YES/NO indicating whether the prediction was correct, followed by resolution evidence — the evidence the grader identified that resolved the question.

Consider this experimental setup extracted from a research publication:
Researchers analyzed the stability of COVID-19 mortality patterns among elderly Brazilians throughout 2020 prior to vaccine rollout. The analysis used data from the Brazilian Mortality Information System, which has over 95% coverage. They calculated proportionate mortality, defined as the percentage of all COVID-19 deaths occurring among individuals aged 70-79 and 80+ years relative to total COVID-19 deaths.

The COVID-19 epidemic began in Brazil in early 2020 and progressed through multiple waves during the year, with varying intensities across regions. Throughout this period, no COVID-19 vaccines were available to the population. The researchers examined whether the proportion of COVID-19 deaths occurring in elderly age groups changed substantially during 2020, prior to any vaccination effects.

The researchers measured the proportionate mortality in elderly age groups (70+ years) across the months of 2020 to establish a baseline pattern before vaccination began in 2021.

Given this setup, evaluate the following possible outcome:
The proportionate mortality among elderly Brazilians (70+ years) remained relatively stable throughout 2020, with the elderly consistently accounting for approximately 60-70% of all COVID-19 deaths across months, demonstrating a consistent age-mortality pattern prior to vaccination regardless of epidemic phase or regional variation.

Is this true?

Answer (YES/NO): NO